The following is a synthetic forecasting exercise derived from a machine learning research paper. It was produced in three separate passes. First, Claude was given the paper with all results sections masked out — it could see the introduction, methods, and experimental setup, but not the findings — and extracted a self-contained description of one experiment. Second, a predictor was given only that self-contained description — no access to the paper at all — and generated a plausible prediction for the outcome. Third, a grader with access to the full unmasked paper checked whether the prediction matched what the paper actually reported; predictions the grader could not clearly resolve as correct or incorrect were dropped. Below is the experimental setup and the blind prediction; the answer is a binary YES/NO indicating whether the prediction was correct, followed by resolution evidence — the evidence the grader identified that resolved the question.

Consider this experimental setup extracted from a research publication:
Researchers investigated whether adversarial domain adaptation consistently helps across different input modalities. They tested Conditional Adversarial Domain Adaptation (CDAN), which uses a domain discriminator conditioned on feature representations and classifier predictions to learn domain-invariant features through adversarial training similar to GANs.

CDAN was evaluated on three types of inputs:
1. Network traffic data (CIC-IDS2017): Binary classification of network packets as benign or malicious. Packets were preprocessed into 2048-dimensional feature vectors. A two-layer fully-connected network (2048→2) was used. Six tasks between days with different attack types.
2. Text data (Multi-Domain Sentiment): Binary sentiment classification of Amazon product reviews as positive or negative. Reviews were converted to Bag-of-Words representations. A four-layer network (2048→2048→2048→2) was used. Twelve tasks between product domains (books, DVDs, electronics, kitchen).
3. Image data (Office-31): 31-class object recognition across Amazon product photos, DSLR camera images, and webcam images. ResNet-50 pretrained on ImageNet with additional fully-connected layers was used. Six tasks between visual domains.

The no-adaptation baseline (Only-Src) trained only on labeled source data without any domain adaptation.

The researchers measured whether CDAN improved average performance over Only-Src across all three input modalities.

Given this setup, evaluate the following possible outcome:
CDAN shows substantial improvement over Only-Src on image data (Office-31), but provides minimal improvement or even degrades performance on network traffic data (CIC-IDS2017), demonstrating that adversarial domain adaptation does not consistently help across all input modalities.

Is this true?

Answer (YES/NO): YES